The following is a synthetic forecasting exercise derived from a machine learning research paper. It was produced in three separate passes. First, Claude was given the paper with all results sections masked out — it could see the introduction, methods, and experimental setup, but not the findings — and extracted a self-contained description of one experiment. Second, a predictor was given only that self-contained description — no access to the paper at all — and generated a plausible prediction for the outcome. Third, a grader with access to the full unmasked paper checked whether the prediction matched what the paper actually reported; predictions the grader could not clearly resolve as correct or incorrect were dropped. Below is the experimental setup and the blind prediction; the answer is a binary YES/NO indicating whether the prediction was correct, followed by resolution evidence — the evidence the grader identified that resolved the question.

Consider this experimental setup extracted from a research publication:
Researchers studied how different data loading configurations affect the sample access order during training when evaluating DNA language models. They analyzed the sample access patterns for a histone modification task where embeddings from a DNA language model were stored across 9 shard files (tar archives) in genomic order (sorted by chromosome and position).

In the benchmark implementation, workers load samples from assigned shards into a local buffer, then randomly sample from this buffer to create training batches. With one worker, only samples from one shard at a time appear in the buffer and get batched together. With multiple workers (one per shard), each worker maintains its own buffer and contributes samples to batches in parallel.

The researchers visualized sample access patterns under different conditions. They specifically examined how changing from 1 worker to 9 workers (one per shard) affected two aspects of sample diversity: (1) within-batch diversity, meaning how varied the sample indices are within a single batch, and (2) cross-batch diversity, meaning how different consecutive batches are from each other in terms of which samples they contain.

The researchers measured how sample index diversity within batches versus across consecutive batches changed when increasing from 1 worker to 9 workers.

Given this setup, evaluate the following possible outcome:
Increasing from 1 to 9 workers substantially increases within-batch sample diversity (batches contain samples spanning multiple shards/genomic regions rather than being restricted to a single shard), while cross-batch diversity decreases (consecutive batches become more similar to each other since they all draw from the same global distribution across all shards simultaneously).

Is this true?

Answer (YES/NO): NO